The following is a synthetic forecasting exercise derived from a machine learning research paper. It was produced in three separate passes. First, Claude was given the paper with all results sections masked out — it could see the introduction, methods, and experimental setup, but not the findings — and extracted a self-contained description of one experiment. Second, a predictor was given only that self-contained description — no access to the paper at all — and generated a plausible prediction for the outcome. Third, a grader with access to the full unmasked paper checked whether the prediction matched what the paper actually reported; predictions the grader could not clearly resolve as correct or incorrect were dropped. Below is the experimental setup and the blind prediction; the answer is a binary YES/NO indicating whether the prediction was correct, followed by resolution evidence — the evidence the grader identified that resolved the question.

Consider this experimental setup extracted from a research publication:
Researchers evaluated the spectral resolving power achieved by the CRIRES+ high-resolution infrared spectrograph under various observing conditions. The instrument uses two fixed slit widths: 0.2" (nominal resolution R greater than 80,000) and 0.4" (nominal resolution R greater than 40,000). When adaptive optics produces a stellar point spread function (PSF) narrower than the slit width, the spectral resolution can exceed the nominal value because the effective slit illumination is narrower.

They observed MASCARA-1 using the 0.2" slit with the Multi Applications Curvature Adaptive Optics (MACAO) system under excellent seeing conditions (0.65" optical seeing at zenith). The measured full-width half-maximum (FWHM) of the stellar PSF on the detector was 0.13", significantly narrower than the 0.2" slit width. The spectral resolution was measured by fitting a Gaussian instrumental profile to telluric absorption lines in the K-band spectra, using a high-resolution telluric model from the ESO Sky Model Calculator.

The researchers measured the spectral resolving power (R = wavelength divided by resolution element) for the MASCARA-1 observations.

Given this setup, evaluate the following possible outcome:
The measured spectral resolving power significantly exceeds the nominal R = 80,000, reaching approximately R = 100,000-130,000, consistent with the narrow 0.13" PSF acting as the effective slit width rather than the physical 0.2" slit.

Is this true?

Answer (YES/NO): NO